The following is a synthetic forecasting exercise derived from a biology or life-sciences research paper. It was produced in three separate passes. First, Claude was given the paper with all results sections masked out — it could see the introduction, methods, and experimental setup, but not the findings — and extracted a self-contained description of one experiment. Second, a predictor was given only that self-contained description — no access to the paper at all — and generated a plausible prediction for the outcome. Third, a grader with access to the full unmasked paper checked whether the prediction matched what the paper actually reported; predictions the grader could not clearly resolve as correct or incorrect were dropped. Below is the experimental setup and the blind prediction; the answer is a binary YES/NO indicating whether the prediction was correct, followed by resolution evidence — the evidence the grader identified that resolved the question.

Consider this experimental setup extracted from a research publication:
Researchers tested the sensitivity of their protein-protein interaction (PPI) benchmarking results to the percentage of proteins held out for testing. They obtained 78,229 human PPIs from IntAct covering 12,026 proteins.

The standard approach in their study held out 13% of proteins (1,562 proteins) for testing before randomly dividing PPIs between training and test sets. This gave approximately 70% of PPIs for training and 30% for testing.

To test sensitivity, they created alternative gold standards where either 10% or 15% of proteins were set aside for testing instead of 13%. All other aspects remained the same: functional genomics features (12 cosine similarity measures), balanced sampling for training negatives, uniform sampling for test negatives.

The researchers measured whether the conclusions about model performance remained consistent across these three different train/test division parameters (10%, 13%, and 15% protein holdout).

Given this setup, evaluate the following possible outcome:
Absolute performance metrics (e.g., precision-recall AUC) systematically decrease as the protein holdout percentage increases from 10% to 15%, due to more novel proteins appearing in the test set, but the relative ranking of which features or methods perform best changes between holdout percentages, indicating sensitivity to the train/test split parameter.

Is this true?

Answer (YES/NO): NO